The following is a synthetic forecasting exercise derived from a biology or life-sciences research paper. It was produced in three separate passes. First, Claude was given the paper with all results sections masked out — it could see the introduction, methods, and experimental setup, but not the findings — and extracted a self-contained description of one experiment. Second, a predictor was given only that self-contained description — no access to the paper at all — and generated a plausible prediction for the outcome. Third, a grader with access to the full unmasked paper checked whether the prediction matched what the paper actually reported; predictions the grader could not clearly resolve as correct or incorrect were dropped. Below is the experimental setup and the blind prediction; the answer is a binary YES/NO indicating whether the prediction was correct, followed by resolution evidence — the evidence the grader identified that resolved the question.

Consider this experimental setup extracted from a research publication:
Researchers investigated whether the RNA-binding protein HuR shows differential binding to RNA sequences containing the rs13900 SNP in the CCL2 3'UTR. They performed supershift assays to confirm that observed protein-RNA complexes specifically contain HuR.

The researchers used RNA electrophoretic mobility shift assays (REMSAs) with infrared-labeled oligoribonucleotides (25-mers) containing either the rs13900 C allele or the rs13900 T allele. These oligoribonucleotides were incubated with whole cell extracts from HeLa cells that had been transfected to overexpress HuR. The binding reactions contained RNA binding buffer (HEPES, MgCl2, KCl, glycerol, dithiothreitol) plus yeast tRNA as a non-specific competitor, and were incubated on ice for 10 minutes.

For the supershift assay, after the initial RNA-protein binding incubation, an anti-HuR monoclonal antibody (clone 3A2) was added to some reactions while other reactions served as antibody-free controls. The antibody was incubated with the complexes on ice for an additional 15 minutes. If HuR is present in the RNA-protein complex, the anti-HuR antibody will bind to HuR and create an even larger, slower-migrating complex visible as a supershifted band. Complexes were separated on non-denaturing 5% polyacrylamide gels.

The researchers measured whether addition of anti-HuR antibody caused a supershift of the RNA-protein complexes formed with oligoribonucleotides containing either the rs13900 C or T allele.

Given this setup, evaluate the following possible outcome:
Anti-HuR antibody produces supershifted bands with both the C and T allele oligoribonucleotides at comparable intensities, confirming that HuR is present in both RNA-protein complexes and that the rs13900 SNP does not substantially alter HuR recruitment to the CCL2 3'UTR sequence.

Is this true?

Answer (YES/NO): NO